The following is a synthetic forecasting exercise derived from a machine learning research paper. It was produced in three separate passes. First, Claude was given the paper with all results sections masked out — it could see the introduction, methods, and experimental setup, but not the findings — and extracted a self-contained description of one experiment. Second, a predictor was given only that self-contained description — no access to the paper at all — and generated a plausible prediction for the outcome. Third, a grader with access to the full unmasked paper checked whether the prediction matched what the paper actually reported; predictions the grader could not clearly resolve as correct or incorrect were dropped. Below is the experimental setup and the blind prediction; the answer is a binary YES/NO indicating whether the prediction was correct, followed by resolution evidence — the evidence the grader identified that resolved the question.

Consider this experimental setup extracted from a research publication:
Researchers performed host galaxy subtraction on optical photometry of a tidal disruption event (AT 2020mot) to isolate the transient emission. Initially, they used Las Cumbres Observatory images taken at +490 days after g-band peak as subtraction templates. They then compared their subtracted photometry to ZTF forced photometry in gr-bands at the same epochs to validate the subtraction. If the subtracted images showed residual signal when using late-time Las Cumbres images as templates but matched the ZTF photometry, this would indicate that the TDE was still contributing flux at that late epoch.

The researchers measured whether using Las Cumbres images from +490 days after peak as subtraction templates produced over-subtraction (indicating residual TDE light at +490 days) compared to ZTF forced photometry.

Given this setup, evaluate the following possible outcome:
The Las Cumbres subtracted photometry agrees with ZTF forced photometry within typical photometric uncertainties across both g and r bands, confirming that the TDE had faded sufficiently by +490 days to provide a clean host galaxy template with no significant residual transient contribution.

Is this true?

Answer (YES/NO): NO